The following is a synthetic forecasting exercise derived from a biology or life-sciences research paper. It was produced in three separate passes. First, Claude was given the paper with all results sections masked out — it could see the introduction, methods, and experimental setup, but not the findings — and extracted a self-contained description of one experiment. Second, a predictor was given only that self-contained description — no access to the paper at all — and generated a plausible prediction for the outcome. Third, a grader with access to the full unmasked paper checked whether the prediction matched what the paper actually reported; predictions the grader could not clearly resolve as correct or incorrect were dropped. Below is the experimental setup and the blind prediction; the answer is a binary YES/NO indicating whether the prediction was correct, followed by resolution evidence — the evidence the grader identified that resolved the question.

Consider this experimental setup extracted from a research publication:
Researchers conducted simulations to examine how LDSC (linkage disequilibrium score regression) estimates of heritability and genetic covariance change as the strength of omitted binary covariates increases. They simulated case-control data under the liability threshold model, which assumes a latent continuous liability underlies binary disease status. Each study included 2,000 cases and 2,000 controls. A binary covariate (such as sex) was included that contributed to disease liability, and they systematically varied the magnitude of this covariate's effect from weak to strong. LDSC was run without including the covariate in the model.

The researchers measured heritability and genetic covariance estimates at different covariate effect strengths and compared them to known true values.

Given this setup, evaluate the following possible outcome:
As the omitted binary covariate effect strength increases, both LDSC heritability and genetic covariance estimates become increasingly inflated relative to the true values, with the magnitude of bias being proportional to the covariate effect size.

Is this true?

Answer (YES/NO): YES